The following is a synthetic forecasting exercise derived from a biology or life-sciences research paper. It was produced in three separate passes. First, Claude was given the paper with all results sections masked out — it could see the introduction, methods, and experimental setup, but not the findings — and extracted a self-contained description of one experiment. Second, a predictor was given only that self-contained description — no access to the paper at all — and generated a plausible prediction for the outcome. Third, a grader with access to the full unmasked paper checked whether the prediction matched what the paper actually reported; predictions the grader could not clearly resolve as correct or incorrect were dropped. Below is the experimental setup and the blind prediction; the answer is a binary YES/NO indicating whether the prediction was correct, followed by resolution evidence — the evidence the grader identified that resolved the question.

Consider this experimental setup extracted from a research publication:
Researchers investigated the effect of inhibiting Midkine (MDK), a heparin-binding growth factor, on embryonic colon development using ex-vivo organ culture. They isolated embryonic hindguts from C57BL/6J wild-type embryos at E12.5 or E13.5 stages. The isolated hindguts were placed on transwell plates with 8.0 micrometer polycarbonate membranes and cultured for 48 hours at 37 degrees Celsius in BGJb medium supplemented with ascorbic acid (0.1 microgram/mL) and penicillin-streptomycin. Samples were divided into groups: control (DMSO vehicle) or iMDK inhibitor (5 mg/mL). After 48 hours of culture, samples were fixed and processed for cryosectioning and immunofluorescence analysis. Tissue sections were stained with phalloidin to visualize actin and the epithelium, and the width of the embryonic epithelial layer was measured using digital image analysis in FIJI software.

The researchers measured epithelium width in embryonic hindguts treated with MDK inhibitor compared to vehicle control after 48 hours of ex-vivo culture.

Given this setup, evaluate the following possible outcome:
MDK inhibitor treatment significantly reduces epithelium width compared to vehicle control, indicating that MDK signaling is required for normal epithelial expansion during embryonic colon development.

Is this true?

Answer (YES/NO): YES